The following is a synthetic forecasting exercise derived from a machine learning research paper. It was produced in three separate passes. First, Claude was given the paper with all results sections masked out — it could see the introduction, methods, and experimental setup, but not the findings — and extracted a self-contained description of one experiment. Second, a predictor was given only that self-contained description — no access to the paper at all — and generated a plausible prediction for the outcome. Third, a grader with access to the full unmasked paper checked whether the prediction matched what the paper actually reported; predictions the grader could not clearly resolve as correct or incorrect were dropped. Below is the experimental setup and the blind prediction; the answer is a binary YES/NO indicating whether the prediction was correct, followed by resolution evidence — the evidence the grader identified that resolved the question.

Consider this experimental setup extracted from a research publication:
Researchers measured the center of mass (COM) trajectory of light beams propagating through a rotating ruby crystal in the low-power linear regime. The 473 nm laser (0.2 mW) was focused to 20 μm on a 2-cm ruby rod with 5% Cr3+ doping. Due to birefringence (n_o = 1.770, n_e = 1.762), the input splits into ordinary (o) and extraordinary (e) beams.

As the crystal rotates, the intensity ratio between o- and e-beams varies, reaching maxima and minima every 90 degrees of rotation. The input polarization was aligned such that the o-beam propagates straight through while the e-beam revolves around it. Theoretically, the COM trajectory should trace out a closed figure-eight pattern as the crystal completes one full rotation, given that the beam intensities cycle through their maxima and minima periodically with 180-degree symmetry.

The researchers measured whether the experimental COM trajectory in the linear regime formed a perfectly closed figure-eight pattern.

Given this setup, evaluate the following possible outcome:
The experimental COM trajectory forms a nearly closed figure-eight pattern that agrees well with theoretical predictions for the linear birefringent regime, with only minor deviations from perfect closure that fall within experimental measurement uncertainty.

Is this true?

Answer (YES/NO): NO